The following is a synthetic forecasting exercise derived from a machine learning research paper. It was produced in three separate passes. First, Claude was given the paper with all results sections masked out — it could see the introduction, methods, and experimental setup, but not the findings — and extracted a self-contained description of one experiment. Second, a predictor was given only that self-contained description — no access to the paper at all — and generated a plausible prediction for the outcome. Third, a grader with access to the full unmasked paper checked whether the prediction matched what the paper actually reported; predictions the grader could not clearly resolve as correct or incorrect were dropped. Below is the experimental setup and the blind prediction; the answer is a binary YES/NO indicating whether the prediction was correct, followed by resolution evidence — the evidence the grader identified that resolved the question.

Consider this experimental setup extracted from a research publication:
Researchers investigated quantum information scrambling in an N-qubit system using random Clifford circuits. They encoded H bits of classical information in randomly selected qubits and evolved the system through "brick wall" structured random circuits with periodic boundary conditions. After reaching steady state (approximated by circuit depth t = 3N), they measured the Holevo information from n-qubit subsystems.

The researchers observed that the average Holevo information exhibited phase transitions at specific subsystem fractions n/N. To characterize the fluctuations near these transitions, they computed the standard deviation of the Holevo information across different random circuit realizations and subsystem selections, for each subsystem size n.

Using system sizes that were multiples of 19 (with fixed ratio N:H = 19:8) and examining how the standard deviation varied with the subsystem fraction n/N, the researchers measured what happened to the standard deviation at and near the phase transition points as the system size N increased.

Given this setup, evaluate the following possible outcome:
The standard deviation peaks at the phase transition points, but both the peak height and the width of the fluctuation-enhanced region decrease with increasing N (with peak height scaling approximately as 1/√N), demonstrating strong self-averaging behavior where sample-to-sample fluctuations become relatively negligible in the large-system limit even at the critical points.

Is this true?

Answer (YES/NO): NO